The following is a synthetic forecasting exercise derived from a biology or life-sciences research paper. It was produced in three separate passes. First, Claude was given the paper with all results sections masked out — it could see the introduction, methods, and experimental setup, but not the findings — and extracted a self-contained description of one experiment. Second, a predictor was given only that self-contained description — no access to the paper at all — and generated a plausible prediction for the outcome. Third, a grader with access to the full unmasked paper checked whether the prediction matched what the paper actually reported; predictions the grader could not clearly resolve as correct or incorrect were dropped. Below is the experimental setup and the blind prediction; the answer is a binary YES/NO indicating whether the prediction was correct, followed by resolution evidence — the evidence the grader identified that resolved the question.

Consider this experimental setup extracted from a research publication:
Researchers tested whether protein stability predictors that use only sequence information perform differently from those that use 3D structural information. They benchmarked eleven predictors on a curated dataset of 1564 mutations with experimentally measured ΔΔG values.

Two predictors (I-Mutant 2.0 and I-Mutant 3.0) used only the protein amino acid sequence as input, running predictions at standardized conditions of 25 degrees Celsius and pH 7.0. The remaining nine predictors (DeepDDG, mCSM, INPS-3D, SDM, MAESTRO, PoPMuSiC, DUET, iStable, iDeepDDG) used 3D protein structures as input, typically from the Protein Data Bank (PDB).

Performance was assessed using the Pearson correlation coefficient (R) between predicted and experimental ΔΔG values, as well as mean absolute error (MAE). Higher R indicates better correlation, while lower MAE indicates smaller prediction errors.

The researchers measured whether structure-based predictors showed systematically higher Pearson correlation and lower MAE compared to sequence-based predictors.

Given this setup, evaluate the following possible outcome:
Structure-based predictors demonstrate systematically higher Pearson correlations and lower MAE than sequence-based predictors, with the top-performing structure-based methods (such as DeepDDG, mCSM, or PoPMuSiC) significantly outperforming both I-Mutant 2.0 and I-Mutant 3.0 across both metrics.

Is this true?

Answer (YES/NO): NO